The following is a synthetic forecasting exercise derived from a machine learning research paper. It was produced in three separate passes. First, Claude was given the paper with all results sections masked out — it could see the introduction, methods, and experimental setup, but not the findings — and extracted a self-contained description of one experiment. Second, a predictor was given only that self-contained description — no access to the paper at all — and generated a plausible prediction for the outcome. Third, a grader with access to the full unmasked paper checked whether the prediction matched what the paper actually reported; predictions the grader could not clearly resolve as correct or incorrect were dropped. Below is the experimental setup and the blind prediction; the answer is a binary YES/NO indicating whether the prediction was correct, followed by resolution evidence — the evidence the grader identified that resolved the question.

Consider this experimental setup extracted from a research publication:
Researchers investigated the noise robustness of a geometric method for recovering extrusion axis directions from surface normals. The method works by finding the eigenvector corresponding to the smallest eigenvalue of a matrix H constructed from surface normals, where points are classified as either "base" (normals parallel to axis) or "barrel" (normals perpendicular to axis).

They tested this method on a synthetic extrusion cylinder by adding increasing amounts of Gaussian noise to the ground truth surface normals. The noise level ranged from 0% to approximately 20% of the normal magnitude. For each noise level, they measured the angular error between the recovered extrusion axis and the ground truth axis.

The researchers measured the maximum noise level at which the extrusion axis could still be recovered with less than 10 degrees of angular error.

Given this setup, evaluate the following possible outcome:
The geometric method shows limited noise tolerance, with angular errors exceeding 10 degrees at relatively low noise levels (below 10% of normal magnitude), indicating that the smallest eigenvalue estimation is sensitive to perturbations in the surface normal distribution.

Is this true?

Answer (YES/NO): NO